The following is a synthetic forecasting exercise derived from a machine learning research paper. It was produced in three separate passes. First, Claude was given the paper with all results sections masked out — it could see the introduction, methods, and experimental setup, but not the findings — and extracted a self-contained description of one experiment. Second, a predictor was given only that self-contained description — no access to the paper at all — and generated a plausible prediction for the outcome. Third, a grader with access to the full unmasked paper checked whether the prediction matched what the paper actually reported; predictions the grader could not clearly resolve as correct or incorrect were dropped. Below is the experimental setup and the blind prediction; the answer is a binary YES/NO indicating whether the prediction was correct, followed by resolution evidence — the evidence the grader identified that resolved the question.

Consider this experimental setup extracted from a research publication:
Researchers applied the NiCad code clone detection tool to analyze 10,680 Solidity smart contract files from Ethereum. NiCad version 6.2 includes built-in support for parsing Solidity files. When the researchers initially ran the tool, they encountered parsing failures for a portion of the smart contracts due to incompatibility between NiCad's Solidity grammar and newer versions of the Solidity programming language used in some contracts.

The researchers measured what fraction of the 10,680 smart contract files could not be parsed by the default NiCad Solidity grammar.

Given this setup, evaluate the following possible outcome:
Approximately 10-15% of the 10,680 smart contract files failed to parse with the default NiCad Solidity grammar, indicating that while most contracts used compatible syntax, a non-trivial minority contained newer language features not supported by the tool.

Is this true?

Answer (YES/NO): NO